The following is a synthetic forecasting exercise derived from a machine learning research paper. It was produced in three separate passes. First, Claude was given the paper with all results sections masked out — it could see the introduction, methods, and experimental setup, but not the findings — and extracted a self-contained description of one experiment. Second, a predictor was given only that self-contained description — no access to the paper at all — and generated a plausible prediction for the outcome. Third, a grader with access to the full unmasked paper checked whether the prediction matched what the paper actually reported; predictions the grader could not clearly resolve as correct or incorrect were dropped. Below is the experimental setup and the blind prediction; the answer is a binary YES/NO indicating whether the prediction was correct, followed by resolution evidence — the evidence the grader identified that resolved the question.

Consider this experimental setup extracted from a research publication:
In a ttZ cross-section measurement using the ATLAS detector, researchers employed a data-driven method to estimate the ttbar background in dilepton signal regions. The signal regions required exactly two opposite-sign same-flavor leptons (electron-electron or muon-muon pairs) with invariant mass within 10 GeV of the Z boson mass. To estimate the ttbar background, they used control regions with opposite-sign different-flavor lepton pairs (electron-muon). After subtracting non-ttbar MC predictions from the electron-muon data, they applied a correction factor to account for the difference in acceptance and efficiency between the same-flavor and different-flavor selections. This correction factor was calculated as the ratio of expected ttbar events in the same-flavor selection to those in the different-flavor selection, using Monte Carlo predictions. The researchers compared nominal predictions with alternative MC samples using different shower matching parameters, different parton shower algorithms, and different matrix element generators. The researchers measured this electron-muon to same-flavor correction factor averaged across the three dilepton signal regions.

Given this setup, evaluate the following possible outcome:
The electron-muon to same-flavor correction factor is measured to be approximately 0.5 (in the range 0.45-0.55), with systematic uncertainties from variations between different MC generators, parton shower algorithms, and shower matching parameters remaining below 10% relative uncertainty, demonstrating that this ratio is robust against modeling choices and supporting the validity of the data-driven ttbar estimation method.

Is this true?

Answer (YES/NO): NO